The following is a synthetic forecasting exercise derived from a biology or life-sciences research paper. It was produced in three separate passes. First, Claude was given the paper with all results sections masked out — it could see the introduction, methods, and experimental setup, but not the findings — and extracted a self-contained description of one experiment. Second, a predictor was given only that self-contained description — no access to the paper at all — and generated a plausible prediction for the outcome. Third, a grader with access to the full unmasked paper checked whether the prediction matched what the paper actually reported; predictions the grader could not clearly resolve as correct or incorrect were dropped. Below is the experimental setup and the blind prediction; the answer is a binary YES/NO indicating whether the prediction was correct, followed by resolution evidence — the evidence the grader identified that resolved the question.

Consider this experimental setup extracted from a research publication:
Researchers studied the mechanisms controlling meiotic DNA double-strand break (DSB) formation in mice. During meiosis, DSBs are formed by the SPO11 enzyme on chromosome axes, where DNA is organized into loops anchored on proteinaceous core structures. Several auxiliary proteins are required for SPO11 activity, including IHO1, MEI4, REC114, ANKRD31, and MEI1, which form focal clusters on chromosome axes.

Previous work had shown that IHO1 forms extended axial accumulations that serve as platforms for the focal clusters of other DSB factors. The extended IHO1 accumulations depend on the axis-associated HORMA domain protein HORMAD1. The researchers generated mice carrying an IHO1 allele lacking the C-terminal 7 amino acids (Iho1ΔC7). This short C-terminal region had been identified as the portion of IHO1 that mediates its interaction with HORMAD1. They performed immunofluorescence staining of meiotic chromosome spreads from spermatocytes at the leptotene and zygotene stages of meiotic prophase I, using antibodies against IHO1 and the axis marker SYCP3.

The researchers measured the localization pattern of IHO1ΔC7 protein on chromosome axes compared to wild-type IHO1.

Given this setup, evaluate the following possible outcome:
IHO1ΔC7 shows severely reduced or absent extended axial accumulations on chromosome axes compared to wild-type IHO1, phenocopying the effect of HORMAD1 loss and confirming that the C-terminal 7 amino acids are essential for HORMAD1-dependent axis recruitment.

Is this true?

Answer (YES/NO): YES